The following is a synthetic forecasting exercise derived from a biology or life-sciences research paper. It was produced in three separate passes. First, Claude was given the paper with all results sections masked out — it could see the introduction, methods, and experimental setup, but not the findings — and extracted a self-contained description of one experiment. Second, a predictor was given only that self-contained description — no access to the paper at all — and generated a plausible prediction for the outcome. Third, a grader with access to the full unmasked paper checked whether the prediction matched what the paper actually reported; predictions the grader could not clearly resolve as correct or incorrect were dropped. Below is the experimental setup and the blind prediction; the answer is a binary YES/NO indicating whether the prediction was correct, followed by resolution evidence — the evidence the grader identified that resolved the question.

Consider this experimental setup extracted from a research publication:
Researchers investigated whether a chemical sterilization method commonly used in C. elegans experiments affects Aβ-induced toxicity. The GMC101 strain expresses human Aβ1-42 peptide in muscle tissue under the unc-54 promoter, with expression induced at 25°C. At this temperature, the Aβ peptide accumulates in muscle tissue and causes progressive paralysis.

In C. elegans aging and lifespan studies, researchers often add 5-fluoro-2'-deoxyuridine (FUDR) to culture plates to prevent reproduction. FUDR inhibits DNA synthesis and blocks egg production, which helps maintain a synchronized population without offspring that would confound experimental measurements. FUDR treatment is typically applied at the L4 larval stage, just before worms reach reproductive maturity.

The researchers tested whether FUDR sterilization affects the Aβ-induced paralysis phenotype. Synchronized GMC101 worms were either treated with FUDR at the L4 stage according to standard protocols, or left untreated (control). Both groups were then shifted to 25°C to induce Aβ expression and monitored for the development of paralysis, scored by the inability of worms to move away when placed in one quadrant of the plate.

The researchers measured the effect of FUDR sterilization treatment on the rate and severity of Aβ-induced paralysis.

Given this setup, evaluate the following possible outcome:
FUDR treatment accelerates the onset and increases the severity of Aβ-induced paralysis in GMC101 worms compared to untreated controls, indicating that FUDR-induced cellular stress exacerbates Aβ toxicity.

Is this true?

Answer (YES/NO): NO